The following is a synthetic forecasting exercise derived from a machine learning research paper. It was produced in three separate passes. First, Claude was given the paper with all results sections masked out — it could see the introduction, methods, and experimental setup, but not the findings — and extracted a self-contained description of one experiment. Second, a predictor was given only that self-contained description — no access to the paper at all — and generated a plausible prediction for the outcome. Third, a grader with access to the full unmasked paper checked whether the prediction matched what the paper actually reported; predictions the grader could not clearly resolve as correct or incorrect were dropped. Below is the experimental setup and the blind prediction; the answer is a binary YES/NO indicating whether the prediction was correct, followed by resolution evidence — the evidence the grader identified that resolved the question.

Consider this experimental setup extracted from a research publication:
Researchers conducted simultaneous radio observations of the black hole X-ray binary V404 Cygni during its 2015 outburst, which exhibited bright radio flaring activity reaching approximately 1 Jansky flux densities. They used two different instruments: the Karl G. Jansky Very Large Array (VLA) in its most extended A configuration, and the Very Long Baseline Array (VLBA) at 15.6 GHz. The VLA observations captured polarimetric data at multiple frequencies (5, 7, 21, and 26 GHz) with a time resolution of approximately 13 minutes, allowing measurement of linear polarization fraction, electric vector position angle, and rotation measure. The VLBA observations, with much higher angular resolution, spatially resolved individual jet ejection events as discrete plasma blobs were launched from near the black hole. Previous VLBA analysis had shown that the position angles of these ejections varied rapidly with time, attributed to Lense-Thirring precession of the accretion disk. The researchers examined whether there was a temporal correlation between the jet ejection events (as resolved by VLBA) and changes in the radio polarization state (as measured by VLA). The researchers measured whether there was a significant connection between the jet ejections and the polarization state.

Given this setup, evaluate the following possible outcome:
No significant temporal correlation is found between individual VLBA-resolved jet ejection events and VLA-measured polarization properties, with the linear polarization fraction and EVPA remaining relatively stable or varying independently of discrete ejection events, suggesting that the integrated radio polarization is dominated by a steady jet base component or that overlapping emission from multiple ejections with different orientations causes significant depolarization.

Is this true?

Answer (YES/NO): YES